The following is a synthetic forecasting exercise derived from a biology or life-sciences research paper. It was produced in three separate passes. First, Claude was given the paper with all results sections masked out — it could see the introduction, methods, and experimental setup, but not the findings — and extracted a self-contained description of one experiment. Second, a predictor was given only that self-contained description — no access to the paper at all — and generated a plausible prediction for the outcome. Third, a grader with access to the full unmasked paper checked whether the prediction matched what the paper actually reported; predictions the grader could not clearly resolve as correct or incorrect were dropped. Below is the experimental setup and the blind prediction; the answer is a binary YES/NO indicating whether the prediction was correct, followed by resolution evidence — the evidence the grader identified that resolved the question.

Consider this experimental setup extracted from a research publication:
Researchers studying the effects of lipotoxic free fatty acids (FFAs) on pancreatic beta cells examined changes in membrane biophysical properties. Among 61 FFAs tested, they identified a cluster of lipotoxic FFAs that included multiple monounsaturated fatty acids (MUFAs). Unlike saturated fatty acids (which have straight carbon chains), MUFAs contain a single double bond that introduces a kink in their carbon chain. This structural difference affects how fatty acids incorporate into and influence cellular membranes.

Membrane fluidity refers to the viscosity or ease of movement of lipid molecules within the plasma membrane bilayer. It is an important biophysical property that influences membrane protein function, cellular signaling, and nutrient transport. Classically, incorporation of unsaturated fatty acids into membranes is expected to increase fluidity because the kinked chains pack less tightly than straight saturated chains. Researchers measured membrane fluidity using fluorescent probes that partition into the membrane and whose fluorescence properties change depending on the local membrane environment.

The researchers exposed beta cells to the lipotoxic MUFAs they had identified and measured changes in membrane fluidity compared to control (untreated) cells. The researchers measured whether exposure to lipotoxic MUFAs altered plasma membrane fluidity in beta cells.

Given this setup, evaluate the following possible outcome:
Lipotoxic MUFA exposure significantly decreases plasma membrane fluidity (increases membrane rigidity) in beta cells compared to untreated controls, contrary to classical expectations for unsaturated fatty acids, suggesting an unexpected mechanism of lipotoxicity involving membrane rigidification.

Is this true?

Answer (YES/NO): YES